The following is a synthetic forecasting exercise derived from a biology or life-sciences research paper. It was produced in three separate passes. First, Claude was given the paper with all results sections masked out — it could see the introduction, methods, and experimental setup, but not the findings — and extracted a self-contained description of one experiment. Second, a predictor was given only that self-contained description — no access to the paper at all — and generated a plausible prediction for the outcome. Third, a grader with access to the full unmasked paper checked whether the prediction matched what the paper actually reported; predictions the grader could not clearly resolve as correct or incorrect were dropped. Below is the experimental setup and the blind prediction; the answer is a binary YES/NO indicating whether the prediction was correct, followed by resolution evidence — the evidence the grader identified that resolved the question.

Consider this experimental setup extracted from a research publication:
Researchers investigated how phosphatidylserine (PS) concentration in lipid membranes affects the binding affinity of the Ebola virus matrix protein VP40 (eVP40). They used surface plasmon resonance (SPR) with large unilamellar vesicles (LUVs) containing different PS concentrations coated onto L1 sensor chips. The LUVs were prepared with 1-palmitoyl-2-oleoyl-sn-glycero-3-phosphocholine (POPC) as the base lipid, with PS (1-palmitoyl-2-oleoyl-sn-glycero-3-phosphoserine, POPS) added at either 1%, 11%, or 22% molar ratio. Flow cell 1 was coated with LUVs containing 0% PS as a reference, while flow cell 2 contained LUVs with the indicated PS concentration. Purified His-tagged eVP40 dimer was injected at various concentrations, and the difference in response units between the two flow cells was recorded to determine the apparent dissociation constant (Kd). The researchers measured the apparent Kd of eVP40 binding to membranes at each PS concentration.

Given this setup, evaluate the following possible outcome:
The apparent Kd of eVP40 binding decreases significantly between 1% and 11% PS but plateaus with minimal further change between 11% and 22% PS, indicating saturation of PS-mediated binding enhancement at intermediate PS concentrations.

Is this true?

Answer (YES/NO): NO